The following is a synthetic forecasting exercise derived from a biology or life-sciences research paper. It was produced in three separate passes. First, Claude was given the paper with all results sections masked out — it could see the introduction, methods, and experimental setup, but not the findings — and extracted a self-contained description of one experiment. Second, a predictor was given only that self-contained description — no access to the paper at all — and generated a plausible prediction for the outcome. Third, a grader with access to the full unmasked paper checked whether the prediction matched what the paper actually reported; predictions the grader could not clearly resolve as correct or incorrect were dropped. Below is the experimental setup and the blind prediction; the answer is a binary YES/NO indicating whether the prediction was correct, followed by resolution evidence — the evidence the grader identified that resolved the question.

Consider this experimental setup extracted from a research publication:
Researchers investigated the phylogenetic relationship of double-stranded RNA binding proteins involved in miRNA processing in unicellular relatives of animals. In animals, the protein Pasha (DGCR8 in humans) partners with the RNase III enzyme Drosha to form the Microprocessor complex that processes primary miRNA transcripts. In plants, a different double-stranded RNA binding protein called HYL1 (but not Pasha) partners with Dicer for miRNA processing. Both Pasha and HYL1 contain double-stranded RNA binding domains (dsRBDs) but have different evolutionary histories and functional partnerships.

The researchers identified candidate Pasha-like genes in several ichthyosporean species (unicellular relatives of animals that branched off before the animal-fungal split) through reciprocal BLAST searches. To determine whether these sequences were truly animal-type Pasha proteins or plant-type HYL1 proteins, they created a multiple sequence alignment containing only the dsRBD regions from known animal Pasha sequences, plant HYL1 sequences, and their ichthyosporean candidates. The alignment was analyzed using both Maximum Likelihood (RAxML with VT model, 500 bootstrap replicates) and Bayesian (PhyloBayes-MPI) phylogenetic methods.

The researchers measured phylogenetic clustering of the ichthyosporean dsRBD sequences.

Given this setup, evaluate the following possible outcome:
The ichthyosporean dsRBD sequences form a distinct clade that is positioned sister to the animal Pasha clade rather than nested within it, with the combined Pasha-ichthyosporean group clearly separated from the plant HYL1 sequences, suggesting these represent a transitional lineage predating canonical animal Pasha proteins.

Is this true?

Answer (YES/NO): NO